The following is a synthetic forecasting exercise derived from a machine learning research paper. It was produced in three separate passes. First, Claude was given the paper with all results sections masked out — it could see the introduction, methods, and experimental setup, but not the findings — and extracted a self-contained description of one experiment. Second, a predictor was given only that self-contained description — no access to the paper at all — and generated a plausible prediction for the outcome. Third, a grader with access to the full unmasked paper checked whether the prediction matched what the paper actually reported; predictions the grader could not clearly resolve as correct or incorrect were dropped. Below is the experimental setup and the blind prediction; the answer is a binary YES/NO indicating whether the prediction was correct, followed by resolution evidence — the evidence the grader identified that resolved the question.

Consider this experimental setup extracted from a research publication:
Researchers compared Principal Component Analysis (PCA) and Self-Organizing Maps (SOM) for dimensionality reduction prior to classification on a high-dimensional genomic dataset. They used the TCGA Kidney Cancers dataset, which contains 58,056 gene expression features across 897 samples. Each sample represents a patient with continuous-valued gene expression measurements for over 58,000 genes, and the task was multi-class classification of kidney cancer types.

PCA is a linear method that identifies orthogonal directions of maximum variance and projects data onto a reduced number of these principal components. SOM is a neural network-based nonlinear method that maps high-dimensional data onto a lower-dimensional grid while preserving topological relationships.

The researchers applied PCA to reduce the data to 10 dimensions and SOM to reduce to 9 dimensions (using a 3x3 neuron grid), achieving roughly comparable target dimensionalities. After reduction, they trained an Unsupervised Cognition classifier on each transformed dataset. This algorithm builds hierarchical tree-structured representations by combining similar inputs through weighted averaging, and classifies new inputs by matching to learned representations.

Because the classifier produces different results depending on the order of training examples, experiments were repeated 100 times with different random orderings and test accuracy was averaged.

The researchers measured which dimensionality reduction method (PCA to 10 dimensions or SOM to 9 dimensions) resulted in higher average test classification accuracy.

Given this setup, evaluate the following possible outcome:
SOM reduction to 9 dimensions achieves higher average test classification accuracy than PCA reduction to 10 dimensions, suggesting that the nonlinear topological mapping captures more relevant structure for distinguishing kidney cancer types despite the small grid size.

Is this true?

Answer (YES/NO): NO